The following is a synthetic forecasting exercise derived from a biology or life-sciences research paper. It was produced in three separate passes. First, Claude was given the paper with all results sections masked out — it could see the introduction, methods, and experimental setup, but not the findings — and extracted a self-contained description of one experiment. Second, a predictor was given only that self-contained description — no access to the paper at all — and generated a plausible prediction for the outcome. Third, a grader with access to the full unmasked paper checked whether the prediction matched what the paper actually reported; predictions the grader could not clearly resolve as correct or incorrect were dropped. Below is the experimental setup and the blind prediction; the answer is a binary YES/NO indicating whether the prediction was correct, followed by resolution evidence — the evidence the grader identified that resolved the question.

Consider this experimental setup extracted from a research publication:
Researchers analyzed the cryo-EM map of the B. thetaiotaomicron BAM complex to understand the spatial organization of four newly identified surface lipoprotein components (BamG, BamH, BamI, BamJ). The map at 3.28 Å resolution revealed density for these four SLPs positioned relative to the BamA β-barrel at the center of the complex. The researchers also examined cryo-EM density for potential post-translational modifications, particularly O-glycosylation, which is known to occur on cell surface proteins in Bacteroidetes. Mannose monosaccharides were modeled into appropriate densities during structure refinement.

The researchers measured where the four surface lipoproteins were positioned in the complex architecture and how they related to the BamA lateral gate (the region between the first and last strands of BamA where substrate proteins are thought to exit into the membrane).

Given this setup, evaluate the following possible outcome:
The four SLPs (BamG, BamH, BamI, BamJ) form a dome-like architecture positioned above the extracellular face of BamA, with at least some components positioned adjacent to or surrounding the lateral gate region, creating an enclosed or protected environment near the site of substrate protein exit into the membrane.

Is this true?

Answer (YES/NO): YES